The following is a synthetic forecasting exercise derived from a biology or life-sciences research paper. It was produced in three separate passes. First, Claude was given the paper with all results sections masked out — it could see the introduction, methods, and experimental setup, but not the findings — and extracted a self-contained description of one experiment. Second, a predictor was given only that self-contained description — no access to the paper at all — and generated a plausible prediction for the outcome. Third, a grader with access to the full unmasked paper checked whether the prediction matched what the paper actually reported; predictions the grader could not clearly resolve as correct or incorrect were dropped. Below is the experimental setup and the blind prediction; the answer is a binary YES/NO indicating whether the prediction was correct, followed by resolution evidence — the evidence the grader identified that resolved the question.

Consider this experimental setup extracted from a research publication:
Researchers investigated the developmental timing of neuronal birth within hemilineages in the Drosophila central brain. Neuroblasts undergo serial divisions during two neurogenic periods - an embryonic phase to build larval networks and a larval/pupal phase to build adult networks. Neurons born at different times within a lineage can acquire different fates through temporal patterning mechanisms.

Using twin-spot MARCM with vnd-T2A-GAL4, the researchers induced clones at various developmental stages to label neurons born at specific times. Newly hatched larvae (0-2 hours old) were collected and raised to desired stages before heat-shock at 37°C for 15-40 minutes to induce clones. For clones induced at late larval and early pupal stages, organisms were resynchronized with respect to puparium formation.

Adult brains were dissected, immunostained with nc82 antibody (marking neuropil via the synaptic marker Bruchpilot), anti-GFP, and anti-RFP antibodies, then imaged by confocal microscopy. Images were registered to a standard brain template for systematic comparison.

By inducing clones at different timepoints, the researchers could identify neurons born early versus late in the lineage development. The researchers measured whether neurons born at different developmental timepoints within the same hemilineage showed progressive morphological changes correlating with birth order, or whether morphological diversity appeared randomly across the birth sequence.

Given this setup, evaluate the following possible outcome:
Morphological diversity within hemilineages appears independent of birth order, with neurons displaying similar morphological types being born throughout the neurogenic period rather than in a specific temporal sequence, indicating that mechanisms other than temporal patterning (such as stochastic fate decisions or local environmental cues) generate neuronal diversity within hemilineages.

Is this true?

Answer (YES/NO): NO